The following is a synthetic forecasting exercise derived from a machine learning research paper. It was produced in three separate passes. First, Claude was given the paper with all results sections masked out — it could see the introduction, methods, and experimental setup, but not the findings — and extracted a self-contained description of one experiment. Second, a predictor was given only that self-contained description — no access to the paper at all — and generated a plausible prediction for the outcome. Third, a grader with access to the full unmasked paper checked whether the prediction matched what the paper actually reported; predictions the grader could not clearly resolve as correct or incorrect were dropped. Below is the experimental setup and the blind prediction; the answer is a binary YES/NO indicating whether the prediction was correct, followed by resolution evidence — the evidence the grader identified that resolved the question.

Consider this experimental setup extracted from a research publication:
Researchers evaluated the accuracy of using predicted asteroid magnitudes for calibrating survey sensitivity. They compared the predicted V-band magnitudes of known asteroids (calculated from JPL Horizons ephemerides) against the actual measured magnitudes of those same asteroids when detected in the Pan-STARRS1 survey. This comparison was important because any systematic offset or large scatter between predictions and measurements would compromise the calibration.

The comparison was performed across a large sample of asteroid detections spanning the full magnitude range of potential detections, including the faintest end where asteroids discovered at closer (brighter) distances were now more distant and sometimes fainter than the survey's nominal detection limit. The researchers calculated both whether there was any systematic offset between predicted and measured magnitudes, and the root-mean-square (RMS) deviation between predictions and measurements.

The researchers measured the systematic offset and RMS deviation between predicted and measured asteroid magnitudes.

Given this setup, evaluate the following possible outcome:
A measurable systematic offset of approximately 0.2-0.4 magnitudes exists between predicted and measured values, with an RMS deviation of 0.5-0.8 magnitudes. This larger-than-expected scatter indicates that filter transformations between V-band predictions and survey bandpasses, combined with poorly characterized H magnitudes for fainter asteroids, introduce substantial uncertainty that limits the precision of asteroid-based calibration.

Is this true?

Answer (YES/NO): NO